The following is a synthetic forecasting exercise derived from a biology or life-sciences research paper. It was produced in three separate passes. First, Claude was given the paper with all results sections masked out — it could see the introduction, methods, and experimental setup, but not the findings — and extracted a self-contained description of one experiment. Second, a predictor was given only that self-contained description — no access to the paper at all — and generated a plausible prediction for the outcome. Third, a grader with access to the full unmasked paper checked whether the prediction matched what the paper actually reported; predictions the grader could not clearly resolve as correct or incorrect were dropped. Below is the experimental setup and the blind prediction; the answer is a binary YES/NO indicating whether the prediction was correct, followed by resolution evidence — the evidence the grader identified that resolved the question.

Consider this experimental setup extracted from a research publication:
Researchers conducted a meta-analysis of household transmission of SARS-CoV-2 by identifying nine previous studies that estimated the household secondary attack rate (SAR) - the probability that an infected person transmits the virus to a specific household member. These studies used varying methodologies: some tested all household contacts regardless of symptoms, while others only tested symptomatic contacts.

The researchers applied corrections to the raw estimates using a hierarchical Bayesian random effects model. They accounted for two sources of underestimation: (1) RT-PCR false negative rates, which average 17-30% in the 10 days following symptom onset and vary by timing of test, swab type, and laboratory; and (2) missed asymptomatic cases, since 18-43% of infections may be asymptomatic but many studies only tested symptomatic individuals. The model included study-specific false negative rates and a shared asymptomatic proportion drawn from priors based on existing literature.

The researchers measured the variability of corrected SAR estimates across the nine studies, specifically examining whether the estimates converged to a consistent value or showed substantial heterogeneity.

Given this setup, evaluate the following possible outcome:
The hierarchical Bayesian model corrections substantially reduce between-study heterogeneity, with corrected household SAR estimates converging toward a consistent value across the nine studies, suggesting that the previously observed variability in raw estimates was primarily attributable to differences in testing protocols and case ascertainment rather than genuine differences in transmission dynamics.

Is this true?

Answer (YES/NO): NO